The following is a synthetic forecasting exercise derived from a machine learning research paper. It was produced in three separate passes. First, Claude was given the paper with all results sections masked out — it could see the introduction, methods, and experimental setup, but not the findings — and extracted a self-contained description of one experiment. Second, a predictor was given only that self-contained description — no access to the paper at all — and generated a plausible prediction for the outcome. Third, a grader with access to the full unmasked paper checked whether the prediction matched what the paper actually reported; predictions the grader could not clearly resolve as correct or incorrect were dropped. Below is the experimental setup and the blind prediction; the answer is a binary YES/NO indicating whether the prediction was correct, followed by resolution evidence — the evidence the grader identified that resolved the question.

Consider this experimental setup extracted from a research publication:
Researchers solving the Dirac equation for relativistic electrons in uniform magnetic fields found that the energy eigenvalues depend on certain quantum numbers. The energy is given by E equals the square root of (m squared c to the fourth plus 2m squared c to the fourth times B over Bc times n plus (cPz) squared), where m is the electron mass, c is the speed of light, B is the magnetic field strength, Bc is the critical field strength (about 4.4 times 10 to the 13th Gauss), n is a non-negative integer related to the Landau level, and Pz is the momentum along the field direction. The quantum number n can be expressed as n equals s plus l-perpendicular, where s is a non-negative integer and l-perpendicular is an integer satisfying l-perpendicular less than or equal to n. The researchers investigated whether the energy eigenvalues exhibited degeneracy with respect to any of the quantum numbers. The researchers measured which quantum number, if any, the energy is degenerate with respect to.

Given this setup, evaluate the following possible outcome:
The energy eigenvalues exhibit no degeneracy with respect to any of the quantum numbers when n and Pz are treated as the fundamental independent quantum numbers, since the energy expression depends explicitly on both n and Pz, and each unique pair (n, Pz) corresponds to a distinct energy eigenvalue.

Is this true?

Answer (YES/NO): NO